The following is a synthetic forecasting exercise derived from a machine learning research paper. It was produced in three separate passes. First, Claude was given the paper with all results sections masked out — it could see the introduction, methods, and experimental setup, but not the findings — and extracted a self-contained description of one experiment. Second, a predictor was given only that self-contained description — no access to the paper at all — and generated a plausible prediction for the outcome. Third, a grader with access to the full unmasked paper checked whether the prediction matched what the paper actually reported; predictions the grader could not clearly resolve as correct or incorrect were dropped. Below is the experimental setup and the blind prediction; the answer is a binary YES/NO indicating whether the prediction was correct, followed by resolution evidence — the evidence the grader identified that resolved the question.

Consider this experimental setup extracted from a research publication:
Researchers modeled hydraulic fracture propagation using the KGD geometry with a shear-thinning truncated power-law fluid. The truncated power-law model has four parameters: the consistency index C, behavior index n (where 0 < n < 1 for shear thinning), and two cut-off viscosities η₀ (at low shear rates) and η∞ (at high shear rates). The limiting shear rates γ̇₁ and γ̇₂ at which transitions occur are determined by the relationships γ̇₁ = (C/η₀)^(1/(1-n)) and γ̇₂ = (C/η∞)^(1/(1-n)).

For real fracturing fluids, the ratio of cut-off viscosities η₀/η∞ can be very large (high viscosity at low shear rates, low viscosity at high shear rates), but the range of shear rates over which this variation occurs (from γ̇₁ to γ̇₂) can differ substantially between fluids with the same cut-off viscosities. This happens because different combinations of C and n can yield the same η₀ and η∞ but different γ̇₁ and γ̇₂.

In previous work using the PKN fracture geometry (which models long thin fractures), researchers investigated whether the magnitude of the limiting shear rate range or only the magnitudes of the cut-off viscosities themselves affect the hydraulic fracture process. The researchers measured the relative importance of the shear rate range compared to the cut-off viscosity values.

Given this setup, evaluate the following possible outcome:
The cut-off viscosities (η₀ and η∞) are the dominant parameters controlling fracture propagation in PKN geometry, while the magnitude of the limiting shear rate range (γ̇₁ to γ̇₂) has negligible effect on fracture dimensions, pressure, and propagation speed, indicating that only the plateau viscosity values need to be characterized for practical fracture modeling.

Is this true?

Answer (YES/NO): NO